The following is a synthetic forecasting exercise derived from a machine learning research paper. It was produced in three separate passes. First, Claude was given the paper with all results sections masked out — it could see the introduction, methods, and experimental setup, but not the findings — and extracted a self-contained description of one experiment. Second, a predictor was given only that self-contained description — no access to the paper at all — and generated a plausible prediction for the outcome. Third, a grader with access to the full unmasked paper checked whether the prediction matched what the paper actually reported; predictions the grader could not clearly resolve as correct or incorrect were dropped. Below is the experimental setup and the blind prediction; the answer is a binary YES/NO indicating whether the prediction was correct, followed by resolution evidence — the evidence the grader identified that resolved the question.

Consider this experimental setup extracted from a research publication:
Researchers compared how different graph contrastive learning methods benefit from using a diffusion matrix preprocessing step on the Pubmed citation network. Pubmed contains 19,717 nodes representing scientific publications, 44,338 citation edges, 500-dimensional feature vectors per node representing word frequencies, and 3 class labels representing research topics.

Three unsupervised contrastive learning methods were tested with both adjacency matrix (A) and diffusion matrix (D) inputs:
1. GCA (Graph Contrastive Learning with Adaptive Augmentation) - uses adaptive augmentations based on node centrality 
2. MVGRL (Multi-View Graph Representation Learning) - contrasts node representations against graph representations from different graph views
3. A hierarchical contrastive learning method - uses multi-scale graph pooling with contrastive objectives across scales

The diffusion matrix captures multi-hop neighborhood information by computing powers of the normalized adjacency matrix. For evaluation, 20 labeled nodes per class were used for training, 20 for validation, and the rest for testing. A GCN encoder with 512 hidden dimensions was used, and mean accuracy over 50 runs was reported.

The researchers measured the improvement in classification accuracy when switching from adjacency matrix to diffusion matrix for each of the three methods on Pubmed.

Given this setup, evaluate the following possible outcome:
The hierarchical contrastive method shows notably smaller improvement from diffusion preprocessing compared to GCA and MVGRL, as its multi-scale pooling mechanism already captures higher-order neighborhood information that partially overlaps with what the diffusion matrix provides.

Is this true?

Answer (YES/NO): NO